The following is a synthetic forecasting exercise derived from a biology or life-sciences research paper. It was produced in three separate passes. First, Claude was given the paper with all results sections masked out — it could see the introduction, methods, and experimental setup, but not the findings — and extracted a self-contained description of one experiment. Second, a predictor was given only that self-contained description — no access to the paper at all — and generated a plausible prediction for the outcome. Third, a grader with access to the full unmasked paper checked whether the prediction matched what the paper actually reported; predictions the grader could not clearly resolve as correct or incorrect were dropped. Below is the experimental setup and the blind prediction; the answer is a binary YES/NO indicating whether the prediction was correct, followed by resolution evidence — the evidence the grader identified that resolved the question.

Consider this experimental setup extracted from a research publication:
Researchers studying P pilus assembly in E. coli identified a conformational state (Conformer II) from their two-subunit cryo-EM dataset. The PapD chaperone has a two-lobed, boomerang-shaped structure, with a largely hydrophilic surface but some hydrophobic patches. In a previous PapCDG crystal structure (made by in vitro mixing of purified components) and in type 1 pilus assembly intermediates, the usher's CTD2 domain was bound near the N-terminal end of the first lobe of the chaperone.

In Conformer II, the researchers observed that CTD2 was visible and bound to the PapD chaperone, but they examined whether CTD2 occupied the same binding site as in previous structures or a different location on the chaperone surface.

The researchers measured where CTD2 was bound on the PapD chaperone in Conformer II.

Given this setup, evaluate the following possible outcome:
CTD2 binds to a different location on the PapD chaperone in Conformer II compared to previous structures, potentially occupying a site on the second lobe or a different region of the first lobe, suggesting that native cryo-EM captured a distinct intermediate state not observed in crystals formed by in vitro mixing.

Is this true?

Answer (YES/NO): YES